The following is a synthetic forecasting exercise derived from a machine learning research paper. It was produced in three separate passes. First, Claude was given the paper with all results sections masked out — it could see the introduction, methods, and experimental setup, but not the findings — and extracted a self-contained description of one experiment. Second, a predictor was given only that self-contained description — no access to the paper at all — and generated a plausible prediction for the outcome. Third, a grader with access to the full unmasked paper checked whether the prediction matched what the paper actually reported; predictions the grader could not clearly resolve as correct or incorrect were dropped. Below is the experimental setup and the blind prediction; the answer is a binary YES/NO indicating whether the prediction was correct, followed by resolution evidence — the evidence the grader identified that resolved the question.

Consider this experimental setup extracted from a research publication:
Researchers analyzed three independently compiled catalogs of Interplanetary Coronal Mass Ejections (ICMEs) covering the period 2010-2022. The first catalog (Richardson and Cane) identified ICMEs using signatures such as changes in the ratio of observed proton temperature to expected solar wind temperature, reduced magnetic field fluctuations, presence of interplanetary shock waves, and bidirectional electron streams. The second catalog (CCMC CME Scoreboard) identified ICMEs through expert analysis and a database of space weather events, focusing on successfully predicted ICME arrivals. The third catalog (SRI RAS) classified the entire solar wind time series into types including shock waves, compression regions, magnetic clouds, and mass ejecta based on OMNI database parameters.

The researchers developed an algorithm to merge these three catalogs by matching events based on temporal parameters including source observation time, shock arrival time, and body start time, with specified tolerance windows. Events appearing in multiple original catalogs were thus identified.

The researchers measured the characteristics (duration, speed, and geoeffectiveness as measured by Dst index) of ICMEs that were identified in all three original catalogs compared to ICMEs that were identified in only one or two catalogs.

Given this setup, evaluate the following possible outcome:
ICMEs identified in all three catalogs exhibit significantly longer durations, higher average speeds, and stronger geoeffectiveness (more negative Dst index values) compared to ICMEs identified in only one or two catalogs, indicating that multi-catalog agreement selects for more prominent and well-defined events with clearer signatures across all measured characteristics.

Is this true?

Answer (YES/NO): YES